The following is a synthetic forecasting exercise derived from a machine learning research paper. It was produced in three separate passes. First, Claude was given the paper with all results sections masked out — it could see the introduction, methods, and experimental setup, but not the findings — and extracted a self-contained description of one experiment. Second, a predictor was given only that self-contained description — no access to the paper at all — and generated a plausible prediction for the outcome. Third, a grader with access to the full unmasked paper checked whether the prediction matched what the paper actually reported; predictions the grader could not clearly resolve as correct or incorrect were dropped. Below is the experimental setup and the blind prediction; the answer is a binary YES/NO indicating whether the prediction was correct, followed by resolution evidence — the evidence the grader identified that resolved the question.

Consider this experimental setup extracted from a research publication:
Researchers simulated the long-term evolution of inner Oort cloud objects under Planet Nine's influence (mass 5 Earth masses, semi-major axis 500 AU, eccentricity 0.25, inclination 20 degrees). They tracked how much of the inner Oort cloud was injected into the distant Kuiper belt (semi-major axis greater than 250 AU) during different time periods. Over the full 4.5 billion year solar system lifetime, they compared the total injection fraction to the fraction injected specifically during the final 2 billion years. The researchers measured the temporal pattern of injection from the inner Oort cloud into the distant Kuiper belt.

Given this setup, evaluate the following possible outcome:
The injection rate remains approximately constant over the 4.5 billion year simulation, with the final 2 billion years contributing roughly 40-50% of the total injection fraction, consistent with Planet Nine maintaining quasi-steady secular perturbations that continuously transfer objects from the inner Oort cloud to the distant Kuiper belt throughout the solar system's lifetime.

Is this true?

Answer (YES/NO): YES